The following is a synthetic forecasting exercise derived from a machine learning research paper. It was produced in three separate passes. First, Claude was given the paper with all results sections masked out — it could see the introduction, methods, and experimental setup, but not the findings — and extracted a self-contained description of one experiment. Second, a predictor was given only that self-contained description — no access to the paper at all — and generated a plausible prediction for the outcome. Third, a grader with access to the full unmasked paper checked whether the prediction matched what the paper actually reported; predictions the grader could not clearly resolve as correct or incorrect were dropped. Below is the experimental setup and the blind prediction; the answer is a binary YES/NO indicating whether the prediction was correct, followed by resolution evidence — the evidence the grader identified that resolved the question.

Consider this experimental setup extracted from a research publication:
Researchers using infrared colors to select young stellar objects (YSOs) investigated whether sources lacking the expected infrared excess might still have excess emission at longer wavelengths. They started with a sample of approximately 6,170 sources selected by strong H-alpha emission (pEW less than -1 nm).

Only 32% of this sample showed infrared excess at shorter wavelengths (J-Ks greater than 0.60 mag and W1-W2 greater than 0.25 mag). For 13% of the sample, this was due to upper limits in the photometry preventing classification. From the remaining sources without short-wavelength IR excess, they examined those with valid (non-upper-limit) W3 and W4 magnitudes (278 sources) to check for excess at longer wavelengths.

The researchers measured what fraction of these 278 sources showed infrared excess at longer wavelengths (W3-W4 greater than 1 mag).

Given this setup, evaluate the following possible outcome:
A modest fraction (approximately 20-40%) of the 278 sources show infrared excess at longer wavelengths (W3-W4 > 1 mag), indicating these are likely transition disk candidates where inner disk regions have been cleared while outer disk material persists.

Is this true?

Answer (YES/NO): NO